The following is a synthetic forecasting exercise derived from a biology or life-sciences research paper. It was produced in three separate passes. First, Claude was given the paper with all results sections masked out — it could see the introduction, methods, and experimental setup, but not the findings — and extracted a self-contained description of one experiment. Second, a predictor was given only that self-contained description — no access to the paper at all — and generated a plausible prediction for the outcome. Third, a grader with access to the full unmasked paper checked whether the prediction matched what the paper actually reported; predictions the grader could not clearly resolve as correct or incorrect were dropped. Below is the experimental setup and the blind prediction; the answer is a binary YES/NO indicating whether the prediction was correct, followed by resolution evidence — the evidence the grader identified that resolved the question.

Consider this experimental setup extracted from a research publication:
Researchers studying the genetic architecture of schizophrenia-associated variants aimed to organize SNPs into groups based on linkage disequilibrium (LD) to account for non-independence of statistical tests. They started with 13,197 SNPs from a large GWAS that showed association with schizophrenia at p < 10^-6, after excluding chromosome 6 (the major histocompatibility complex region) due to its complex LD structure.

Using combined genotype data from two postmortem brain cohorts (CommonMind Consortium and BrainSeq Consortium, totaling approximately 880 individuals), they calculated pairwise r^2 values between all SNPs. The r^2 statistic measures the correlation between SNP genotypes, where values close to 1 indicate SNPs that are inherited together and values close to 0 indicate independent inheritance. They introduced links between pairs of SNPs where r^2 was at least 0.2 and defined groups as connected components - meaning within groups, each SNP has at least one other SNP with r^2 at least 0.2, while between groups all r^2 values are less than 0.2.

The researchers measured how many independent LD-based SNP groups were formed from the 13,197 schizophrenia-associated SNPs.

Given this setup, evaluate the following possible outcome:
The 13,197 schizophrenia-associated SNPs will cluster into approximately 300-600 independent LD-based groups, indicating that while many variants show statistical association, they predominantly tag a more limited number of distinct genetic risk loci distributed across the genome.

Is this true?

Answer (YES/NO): NO